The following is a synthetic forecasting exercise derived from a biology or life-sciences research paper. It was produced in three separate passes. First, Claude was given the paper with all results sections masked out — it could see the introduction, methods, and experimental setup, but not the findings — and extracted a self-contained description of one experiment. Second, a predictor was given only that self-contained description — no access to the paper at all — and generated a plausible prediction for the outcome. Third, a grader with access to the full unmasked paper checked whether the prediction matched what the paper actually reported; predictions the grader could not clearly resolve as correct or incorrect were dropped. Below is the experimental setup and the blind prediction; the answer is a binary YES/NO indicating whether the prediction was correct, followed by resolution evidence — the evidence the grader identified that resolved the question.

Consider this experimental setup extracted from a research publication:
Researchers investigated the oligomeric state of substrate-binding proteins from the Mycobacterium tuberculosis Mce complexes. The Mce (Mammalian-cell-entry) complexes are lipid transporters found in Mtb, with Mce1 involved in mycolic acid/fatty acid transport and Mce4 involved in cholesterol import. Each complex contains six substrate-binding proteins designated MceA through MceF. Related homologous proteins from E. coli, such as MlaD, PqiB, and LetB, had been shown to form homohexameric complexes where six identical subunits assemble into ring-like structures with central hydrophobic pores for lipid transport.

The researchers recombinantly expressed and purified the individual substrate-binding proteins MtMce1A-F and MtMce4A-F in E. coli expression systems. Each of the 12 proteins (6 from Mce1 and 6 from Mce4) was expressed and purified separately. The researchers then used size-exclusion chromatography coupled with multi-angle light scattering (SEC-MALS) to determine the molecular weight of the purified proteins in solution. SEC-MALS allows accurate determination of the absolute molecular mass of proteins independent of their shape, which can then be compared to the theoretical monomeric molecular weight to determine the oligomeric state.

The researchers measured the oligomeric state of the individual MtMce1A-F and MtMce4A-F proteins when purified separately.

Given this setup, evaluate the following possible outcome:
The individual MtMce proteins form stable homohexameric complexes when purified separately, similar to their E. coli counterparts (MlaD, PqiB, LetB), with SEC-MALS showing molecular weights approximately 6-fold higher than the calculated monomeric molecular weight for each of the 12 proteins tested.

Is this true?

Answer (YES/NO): NO